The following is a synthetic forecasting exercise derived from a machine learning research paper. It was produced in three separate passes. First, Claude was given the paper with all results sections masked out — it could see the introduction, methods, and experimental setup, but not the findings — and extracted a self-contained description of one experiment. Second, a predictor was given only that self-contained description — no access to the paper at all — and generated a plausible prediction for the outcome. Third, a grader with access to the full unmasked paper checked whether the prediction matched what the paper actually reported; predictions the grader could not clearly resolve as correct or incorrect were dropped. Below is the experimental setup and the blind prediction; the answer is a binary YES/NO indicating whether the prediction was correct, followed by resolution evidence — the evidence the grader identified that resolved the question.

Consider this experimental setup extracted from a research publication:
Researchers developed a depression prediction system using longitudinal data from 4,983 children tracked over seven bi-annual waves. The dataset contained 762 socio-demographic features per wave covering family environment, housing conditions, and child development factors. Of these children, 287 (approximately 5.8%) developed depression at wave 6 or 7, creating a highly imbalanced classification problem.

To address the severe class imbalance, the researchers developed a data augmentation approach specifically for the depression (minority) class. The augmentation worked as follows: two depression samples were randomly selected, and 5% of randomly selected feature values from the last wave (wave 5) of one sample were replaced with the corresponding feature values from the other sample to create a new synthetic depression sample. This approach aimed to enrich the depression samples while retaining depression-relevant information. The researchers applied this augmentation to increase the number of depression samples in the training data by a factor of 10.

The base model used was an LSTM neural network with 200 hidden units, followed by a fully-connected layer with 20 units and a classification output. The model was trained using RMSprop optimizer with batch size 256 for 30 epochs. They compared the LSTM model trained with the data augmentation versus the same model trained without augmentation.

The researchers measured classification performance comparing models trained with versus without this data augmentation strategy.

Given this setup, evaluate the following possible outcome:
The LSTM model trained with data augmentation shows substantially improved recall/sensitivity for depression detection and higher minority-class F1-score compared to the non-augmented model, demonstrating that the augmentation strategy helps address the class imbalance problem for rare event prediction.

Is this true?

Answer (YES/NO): YES